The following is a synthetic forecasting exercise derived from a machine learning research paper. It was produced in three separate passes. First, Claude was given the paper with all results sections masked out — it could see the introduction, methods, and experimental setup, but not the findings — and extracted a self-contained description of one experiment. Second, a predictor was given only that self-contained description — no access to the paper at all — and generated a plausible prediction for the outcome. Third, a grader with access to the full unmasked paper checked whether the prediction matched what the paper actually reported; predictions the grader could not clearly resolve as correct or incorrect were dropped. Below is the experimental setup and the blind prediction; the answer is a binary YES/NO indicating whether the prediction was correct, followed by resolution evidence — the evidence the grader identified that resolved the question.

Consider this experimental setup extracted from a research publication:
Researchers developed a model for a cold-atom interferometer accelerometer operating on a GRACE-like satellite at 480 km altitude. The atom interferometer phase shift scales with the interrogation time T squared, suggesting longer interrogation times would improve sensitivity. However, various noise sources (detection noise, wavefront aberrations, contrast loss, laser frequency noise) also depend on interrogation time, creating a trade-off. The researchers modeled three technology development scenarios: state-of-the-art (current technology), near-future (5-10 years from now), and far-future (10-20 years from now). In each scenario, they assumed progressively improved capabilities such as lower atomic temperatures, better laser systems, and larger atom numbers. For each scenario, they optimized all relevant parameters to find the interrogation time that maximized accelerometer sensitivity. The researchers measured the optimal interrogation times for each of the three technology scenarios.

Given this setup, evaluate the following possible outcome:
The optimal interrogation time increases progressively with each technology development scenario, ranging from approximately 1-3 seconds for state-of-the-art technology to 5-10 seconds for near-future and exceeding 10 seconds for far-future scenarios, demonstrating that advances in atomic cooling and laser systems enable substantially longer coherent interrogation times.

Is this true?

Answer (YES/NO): NO